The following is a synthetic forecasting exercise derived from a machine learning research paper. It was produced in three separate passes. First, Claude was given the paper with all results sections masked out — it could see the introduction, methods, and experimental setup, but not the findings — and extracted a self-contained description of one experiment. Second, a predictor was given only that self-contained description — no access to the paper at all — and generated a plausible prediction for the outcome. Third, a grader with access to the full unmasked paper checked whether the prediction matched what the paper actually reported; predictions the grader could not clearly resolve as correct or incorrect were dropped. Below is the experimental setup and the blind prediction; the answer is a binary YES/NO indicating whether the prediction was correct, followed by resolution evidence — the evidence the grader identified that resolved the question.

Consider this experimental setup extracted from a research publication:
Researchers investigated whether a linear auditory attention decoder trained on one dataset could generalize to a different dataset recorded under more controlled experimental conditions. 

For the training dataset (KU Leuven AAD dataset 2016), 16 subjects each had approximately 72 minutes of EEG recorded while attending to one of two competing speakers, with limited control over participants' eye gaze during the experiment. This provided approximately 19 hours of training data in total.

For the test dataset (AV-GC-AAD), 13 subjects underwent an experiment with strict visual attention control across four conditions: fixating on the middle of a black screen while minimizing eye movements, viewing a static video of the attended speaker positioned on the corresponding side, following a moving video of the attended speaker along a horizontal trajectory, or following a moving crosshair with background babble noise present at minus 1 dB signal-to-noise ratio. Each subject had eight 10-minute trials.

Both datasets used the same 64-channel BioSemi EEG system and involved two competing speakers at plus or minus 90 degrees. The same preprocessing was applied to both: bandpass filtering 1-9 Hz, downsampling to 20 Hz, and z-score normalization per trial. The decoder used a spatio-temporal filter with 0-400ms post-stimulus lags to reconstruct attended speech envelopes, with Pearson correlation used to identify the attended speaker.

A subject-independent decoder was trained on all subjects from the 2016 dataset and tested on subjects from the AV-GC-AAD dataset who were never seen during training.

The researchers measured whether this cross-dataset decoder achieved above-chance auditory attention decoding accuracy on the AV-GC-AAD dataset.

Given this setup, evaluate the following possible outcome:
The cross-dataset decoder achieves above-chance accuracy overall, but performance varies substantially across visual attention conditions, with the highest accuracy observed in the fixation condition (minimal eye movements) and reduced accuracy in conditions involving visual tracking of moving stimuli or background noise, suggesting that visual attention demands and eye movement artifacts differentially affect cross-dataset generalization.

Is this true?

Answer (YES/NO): NO